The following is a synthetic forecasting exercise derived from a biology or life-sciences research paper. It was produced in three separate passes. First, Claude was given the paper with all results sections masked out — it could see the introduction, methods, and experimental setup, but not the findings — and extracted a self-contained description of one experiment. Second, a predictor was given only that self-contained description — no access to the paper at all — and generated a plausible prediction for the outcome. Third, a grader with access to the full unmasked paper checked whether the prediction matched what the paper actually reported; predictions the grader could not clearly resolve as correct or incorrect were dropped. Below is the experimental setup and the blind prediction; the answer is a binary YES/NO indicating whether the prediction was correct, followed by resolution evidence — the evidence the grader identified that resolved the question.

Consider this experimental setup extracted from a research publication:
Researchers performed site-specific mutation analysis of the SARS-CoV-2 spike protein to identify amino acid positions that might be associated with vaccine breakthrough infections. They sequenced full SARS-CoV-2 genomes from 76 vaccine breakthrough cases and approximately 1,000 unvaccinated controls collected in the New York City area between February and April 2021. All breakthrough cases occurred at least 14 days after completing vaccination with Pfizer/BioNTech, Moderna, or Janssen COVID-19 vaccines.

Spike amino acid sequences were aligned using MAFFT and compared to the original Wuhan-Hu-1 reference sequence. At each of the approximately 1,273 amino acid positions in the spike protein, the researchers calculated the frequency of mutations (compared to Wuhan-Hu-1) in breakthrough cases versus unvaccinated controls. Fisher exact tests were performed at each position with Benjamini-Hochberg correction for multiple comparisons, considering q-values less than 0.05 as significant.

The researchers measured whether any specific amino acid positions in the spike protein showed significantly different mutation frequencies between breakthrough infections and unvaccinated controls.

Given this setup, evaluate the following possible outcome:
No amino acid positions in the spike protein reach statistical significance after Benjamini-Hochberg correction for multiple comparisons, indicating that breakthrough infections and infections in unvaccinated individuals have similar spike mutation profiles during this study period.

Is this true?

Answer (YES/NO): NO